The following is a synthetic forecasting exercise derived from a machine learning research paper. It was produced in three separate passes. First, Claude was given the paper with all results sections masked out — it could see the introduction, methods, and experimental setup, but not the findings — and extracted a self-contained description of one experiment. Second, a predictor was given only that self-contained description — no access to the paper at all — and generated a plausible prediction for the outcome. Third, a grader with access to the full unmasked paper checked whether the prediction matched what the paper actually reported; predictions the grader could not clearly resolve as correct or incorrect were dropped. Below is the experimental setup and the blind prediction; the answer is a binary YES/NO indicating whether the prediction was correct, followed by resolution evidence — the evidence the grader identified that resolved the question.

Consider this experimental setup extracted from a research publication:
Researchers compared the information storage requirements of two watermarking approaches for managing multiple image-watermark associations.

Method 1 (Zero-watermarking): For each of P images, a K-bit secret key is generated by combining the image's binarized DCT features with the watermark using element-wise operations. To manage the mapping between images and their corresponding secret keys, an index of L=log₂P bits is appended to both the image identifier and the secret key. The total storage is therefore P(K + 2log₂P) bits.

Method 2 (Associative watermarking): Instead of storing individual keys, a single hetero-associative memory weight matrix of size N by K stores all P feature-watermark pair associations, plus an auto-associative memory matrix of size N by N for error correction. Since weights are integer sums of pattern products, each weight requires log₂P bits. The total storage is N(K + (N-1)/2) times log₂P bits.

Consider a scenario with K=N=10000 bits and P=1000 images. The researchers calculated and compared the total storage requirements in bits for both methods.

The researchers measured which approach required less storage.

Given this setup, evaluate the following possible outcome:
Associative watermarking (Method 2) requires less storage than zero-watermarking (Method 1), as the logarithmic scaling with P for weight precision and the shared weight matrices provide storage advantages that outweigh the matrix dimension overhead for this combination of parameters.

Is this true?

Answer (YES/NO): NO